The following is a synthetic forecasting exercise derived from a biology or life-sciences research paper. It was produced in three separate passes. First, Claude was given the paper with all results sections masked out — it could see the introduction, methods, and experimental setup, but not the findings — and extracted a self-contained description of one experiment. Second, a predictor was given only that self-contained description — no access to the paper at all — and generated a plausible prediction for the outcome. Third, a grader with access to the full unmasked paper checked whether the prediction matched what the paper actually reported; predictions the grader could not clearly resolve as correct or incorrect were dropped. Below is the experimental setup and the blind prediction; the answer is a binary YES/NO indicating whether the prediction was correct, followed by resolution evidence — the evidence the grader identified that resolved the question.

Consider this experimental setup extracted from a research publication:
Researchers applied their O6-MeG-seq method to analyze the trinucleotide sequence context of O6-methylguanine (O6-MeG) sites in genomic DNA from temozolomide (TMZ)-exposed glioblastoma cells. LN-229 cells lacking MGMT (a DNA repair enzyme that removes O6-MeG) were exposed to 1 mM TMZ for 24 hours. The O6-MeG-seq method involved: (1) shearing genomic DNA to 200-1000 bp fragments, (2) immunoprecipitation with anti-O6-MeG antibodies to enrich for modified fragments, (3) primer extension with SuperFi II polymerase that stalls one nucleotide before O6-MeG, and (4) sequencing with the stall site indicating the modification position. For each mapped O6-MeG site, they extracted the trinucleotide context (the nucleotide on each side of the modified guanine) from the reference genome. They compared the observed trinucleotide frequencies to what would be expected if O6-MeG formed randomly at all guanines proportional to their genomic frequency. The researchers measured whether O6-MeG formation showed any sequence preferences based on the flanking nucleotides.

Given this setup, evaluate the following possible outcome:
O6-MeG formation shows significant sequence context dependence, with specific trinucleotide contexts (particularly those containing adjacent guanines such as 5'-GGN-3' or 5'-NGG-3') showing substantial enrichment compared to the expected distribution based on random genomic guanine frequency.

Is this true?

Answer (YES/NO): YES